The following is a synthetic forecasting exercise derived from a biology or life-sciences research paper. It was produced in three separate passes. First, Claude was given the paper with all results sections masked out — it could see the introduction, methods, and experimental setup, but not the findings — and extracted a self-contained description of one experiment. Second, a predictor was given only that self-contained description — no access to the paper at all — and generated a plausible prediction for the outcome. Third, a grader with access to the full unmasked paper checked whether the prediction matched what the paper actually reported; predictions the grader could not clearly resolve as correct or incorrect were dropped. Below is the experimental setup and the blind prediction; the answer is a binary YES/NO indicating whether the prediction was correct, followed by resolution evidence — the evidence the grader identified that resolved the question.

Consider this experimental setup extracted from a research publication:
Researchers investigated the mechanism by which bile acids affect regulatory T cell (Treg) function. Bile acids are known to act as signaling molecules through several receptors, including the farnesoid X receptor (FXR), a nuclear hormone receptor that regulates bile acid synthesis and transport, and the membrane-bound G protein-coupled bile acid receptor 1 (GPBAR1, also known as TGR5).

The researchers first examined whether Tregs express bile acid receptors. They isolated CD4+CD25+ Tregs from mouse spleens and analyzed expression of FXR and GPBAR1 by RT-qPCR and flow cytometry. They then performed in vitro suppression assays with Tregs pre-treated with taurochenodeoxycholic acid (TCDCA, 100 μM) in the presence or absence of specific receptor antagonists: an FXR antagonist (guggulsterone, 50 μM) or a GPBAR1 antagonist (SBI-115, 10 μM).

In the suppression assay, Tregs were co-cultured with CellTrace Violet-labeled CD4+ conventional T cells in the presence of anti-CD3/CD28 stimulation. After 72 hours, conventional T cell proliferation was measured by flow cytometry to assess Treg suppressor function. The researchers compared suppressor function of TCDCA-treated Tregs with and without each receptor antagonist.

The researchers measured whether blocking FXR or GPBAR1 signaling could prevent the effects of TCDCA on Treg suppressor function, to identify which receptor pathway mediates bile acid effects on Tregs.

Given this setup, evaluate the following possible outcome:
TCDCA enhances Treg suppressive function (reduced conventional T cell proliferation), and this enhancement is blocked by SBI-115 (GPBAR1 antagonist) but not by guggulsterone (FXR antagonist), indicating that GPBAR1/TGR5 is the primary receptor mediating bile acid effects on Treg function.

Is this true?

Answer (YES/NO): NO